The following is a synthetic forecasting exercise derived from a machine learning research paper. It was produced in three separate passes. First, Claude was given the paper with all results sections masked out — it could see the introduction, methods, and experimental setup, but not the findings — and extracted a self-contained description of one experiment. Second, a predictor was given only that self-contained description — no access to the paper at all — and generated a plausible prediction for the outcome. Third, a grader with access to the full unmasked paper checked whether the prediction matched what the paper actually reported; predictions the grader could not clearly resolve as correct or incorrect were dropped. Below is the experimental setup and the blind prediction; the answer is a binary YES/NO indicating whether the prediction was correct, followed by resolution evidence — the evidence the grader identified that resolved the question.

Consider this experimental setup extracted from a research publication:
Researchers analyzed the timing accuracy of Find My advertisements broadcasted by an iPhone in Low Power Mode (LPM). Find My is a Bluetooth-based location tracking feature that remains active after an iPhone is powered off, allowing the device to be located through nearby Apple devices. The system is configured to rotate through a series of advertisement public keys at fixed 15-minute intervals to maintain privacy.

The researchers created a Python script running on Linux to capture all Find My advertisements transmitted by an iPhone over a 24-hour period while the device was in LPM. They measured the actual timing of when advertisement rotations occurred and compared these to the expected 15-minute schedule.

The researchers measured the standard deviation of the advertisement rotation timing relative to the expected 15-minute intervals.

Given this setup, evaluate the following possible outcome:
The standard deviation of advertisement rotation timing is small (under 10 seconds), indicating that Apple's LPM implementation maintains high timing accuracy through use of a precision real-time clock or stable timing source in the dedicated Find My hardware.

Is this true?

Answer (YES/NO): NO